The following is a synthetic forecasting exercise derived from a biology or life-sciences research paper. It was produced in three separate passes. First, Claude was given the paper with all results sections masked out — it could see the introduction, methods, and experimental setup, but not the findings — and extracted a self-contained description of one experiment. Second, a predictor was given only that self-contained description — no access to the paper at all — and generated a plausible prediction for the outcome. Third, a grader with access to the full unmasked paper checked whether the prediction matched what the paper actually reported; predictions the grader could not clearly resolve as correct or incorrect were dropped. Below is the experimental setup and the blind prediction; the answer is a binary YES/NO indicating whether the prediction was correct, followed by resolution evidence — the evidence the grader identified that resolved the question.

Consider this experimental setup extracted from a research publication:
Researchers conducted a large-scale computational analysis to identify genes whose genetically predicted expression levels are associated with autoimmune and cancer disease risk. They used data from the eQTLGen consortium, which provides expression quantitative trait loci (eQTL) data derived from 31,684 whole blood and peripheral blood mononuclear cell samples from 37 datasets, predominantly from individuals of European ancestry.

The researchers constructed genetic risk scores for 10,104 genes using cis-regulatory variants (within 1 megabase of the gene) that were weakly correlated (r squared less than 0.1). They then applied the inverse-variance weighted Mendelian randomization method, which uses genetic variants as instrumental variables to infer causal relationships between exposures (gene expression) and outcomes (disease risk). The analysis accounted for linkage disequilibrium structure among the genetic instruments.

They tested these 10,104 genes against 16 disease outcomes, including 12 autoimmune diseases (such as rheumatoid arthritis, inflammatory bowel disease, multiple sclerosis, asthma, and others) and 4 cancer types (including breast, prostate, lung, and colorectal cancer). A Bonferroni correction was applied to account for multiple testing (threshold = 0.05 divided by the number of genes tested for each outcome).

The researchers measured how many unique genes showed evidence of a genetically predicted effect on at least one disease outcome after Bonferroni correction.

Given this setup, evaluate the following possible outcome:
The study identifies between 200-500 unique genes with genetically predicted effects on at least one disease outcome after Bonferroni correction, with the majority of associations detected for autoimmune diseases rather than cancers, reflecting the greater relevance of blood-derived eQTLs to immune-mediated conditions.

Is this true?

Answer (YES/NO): NO